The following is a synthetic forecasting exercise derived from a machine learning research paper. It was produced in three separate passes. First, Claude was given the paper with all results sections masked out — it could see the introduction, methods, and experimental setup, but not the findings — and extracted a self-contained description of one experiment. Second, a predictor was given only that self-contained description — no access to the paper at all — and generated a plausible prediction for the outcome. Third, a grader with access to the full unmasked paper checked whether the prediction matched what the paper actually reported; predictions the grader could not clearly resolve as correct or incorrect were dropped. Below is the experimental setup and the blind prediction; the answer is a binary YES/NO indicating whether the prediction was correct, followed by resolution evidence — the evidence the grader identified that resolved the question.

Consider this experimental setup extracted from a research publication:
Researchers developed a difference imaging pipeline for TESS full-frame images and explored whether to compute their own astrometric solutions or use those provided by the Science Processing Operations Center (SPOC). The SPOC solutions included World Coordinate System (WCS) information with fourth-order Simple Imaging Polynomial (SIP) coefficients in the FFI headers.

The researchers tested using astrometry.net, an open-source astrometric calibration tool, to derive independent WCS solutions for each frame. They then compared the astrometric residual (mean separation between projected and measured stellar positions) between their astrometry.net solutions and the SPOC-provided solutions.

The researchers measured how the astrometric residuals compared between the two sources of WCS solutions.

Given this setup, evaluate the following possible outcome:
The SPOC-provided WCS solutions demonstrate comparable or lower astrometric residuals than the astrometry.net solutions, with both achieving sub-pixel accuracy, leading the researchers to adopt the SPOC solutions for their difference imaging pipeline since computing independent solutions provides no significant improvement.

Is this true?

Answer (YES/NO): NO